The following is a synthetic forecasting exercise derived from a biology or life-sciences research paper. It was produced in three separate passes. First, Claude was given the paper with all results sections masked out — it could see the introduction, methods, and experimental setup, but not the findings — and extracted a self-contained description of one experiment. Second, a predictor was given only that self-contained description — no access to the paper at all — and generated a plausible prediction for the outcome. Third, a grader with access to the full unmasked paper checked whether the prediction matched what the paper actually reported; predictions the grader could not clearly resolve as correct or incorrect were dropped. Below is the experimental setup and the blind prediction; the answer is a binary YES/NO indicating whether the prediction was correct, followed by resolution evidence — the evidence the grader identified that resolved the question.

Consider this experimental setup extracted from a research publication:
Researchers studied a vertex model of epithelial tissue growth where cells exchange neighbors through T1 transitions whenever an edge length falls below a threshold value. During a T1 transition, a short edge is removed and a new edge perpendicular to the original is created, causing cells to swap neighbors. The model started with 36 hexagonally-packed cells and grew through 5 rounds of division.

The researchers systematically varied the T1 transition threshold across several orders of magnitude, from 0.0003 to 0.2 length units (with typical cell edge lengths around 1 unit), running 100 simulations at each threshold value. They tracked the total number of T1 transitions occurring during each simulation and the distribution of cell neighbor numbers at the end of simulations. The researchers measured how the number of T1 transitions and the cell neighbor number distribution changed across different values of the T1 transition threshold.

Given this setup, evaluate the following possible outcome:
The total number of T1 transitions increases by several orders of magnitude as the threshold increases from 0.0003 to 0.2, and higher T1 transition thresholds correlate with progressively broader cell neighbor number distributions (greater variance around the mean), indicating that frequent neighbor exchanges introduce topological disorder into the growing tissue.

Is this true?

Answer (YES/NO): NO